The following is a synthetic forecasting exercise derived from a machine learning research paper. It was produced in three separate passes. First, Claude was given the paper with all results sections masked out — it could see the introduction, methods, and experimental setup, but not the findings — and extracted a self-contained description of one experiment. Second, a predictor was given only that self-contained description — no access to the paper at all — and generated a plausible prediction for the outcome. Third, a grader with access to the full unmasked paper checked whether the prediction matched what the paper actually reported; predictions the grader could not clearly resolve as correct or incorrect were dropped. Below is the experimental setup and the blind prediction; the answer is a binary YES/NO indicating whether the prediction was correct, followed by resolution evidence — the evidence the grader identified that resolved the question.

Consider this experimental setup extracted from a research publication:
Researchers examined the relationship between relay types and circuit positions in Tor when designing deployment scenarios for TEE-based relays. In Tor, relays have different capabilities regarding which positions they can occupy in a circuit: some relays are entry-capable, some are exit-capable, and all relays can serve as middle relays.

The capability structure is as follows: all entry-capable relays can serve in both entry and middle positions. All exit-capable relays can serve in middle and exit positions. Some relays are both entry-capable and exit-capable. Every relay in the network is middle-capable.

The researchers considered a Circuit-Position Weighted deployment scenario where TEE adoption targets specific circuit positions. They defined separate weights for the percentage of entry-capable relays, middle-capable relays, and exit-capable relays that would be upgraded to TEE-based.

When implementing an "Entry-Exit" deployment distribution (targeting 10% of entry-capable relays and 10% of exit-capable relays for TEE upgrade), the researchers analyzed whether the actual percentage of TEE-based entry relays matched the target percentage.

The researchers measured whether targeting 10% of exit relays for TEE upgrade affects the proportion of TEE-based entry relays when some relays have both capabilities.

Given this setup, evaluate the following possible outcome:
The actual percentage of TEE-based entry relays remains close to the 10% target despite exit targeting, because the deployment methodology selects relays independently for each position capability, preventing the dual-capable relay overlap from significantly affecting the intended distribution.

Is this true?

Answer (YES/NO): NO